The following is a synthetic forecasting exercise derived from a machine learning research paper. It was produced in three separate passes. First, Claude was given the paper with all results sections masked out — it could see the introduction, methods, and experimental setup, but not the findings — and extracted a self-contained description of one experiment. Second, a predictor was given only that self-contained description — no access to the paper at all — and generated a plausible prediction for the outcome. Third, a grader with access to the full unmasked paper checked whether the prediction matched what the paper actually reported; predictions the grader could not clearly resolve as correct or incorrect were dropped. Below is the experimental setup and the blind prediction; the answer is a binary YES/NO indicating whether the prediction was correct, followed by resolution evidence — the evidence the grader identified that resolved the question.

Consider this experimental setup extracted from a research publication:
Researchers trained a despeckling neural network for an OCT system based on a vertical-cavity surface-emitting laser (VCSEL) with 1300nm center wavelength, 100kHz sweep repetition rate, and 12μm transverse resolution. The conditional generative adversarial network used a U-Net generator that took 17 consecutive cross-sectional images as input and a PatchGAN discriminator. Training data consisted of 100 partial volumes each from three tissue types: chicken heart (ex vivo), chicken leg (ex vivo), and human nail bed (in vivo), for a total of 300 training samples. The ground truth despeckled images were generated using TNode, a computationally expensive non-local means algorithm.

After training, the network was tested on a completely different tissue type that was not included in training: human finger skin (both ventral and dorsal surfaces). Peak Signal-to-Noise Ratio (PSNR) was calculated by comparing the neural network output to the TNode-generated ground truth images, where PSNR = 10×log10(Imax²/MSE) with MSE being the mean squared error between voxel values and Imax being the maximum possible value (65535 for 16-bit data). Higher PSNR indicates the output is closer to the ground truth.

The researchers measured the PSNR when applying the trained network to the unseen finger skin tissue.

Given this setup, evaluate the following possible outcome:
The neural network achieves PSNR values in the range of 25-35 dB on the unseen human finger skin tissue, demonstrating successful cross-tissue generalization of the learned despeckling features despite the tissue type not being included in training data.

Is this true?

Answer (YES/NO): NO